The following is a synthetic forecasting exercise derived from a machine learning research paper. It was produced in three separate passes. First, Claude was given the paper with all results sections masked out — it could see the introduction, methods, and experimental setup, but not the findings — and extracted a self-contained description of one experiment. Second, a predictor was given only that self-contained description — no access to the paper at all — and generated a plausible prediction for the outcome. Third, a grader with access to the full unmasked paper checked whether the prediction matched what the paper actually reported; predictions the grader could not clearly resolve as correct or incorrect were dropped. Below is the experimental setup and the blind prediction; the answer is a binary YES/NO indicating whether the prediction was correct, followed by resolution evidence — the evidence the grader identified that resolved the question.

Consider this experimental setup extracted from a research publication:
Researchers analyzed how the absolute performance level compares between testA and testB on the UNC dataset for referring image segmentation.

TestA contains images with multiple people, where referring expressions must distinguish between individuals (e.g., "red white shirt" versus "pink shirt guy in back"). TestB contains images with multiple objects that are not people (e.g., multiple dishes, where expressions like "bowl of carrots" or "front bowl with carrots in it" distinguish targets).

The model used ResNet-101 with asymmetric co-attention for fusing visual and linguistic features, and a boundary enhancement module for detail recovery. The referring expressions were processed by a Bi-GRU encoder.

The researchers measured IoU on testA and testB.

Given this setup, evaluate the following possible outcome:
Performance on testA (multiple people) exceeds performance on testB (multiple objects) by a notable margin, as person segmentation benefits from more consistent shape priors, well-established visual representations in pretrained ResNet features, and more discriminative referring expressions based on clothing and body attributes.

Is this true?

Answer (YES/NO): YES